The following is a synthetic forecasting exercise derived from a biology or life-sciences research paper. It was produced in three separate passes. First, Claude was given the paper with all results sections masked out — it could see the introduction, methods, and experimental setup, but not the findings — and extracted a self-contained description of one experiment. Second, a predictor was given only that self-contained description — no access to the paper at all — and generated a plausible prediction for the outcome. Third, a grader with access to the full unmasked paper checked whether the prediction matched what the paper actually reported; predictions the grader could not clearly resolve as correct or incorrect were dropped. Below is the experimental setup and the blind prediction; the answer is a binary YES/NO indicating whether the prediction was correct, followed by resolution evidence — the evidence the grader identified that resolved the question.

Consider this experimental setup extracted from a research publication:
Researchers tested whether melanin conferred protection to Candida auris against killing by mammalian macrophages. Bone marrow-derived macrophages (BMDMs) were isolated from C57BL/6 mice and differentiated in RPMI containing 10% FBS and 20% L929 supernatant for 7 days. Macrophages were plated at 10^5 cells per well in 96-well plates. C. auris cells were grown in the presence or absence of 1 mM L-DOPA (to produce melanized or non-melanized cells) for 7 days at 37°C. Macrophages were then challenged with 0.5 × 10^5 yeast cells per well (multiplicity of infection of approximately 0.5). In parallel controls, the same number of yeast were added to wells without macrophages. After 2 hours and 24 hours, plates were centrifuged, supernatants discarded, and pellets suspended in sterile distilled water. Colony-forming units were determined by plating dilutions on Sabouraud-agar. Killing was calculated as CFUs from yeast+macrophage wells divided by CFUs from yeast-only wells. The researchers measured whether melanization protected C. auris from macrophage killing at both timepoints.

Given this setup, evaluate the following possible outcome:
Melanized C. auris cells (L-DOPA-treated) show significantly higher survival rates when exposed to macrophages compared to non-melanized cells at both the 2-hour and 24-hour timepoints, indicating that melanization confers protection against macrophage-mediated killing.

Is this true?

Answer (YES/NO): NO